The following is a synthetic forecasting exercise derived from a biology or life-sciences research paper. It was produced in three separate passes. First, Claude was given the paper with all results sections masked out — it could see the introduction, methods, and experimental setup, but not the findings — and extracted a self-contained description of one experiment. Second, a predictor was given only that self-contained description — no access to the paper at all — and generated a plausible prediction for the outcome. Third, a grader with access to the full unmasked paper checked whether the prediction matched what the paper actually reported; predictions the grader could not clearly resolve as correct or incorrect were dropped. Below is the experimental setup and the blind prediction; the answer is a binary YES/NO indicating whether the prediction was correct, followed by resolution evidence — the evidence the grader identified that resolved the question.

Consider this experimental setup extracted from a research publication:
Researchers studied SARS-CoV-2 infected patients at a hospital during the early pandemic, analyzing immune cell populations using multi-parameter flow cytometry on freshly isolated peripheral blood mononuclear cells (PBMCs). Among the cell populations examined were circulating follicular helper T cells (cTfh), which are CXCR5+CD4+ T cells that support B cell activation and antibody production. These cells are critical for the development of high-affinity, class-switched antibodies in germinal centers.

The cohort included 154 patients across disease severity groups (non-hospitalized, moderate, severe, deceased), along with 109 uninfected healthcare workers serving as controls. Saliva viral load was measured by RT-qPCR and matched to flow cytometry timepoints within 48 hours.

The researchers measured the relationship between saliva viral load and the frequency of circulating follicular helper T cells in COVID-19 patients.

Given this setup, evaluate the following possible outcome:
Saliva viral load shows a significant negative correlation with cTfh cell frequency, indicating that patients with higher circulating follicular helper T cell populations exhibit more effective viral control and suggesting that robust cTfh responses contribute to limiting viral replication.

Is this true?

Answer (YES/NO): YES